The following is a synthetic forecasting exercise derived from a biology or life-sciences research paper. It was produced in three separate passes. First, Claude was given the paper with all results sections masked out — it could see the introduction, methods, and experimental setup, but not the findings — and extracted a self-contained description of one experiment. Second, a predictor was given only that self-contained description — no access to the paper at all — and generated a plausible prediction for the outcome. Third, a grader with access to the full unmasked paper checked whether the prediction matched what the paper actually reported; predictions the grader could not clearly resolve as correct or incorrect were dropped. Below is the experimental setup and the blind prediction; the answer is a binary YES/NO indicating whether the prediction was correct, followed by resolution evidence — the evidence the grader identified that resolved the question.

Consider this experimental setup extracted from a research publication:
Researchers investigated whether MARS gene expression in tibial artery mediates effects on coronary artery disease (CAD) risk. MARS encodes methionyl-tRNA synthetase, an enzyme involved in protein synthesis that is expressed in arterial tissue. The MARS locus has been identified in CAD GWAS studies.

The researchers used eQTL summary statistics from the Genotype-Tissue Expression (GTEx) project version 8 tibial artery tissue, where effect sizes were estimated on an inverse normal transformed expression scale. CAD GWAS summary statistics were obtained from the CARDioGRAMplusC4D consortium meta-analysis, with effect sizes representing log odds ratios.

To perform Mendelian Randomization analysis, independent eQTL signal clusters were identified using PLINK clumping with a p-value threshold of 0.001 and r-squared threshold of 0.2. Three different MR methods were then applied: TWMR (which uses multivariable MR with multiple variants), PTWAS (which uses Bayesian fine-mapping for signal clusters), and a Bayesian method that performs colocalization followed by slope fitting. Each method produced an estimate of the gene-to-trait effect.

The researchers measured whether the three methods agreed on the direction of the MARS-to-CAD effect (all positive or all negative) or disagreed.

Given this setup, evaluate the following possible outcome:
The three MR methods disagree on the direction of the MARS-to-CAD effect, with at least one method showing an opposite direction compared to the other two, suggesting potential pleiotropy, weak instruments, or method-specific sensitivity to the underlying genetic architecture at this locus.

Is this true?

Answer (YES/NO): NO